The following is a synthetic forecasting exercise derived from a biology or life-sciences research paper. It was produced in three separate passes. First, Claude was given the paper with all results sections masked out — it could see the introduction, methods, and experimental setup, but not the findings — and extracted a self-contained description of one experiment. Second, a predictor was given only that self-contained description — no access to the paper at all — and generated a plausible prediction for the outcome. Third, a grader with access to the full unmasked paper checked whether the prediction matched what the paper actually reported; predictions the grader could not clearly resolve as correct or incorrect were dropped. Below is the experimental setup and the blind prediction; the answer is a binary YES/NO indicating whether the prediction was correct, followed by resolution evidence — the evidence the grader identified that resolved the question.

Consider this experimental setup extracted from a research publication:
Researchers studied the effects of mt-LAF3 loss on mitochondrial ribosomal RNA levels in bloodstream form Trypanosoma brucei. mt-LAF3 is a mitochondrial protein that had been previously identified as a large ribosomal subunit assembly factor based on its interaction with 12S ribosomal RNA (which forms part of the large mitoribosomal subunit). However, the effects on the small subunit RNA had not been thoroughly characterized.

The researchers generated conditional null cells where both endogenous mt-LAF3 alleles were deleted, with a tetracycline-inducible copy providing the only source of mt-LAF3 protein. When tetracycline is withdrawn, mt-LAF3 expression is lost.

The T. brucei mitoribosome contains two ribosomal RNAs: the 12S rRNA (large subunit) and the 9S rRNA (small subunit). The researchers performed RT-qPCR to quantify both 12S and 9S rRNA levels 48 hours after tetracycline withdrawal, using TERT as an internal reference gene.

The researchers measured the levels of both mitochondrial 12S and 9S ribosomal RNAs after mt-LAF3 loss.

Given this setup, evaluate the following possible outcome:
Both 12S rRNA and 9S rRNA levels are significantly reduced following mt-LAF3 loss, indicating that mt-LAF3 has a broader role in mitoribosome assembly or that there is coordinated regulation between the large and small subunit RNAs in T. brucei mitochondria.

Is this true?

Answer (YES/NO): YES